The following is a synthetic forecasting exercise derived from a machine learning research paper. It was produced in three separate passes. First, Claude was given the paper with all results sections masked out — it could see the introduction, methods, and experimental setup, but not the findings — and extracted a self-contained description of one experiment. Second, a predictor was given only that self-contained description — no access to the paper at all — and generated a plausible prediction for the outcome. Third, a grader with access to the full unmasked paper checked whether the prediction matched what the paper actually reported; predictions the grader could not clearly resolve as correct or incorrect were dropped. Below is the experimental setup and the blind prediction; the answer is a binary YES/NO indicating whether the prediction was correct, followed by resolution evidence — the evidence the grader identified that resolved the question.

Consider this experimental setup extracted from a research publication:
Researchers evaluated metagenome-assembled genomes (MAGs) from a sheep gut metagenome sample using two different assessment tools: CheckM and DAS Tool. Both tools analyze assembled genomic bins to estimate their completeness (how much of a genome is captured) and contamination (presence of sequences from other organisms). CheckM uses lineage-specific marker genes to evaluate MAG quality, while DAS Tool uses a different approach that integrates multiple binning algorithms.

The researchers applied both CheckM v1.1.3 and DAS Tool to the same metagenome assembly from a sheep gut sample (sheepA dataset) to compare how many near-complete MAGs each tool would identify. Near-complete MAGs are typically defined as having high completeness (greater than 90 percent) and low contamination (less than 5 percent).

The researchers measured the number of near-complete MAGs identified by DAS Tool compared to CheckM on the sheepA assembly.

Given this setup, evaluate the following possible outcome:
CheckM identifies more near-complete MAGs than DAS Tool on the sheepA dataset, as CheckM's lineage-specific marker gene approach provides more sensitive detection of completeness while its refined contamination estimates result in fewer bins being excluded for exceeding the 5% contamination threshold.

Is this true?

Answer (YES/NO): NO